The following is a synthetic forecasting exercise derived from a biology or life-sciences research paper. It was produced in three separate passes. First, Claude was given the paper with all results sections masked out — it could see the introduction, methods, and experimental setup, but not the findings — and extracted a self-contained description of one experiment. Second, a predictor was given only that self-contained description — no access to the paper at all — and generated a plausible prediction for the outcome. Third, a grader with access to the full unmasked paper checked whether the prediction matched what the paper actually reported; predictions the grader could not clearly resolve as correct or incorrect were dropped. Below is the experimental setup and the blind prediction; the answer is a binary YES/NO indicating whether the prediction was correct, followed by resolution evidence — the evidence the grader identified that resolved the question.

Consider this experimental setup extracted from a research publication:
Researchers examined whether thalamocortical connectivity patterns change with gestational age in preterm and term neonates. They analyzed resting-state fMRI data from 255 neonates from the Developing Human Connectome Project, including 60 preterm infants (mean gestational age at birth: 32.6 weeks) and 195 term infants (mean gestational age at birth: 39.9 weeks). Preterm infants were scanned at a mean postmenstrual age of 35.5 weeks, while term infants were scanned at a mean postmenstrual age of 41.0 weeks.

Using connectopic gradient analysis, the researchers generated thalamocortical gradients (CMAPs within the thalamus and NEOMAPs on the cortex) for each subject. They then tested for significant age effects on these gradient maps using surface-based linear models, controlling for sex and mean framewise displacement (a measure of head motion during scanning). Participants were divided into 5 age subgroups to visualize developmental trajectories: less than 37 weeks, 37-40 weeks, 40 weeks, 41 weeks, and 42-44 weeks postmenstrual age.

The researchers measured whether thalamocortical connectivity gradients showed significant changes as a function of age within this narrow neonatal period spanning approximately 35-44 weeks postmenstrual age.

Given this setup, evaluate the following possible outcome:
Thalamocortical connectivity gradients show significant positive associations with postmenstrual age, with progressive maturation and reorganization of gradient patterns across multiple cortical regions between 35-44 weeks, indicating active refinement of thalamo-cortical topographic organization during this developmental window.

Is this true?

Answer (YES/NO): YES